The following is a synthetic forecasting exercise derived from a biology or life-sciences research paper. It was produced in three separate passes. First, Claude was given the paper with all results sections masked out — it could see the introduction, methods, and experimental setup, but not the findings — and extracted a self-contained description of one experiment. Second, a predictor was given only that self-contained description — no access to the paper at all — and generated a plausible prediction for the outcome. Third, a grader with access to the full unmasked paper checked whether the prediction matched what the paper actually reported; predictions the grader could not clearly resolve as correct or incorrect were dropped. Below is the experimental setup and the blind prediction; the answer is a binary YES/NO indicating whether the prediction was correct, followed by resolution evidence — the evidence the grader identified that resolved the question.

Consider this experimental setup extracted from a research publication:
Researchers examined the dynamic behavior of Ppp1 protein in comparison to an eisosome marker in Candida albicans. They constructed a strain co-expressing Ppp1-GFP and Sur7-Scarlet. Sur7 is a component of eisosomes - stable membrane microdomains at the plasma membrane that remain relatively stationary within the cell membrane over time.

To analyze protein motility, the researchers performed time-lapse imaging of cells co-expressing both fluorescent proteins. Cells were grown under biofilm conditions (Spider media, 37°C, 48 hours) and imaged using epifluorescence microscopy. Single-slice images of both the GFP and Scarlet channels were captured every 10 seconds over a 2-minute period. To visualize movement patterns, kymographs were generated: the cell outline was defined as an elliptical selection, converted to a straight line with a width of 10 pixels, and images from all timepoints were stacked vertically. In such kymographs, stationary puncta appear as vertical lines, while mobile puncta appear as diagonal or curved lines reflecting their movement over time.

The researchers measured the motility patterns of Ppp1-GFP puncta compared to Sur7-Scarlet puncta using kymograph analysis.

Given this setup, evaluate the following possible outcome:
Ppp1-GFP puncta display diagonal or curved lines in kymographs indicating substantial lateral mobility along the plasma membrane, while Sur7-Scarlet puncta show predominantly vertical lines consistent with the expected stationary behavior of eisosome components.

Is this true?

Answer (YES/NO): NO